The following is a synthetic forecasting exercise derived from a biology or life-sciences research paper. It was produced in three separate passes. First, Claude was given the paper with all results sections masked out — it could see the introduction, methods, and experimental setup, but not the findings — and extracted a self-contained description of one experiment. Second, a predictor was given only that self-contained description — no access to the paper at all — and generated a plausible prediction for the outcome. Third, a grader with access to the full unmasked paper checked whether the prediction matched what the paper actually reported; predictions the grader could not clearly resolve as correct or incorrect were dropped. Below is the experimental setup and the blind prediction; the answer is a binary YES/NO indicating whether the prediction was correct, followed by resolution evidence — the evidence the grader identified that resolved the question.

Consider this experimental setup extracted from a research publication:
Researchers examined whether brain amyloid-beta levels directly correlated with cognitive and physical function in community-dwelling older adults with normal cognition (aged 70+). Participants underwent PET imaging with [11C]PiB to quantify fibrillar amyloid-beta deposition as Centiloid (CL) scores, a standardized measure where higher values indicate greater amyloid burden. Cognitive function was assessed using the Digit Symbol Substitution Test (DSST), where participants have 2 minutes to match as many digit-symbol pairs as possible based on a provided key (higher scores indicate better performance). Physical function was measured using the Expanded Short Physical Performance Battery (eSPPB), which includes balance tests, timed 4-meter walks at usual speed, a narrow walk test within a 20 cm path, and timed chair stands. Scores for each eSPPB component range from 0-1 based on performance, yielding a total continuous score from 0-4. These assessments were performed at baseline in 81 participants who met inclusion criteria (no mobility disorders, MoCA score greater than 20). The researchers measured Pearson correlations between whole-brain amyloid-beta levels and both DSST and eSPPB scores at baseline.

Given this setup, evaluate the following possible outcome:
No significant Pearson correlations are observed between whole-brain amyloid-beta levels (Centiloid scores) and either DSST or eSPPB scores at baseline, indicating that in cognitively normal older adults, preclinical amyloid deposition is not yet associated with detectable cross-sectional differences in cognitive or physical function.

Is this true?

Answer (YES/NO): YES